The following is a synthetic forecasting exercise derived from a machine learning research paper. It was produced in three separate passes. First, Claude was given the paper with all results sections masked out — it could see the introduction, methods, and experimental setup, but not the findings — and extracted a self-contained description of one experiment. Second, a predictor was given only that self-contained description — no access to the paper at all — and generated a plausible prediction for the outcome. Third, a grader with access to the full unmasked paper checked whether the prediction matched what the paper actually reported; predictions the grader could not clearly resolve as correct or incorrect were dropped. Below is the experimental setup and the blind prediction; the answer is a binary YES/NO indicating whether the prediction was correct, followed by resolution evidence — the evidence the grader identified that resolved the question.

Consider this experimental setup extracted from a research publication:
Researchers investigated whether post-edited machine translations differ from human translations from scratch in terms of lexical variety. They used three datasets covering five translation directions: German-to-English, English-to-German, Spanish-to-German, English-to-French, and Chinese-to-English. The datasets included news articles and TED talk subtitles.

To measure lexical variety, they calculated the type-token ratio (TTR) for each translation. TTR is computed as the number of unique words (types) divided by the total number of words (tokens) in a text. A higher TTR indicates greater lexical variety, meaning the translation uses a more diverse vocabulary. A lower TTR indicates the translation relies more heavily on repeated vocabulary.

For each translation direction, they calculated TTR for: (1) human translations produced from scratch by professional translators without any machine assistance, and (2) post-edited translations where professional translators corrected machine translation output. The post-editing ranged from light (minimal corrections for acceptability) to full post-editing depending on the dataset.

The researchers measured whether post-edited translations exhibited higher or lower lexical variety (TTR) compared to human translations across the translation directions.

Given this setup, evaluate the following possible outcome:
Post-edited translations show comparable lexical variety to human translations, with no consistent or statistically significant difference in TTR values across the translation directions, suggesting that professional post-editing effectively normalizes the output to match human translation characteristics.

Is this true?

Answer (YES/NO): NO